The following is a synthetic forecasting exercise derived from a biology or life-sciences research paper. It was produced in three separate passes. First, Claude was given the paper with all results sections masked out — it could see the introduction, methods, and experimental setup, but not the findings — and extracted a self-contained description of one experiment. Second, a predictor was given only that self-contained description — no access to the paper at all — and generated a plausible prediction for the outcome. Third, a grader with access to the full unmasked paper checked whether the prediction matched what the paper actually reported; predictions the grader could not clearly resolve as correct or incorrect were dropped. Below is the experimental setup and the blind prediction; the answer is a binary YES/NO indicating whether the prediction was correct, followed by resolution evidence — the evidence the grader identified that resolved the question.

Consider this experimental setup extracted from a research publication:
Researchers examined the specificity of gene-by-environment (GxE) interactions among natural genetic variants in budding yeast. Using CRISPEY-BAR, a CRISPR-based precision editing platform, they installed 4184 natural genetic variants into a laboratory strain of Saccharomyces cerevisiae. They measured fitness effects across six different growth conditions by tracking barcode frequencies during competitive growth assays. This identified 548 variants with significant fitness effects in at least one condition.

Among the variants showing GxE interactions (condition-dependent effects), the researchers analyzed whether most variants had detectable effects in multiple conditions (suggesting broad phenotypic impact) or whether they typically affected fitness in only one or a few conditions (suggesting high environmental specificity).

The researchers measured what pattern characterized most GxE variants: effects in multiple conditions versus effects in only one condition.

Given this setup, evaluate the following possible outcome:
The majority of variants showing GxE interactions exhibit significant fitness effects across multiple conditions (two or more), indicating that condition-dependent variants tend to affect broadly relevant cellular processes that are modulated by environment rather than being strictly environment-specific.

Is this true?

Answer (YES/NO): NO